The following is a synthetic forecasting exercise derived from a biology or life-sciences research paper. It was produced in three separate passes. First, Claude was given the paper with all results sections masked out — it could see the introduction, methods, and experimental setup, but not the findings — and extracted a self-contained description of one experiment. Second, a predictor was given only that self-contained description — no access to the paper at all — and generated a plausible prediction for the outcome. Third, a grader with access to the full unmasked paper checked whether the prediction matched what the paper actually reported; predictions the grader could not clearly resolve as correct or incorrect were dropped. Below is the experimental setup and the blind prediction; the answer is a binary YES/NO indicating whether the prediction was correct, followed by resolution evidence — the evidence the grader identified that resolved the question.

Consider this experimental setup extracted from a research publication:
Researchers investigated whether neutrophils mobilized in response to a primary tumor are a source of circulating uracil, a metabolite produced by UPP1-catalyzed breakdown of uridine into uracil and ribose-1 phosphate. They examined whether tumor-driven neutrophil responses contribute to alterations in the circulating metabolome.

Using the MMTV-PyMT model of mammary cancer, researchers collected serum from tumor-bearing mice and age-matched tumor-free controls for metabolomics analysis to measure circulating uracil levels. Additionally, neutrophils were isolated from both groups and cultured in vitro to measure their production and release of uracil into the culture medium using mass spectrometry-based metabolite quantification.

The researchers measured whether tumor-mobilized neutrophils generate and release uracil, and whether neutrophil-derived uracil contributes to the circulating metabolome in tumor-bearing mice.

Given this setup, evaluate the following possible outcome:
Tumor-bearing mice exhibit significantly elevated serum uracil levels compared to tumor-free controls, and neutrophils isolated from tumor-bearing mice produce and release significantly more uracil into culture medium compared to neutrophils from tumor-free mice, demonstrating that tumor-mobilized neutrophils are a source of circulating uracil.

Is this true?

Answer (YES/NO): YES